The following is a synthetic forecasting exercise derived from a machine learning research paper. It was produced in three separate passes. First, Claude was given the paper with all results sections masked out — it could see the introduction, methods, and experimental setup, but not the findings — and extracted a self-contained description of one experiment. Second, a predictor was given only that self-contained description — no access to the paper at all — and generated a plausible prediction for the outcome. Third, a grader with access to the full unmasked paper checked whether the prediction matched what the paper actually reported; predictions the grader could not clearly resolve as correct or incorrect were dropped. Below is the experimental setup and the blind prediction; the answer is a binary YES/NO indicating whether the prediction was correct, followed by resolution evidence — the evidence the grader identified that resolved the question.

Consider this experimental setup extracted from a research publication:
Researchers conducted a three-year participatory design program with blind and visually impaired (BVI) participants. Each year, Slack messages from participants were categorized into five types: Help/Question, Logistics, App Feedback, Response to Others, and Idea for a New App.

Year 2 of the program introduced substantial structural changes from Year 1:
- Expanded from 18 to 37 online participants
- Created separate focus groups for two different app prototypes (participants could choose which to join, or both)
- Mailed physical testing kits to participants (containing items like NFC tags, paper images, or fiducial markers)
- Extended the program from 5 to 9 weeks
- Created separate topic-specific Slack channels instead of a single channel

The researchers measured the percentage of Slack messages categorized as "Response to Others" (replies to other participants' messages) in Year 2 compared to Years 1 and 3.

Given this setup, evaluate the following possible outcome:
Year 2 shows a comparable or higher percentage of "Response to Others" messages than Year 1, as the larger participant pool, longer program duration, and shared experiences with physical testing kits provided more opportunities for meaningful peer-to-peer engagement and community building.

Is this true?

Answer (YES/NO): YES